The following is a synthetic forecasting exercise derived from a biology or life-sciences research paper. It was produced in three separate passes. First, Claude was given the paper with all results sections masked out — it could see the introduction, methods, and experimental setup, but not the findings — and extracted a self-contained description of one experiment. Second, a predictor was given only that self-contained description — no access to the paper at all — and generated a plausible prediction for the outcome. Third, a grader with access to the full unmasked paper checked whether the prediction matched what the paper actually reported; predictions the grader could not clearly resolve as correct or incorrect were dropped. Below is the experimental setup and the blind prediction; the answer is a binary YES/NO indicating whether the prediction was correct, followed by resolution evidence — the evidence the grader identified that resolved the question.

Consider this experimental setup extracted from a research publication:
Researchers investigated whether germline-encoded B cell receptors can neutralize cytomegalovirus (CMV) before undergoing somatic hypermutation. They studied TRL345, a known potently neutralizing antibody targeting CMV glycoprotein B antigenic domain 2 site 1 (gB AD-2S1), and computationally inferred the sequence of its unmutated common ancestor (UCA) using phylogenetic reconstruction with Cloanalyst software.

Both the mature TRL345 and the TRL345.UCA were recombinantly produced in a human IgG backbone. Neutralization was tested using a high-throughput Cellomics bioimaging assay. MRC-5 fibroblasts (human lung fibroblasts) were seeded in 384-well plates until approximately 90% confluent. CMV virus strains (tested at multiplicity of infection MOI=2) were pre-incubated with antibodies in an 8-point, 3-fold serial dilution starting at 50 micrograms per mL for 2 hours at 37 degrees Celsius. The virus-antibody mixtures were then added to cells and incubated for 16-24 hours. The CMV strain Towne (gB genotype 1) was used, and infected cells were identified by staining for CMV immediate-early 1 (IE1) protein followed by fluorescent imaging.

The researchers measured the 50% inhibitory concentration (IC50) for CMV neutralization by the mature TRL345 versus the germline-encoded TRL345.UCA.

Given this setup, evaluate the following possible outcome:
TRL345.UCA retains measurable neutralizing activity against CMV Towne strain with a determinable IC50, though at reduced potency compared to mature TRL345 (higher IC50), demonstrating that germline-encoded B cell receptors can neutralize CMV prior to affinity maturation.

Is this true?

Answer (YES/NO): NO